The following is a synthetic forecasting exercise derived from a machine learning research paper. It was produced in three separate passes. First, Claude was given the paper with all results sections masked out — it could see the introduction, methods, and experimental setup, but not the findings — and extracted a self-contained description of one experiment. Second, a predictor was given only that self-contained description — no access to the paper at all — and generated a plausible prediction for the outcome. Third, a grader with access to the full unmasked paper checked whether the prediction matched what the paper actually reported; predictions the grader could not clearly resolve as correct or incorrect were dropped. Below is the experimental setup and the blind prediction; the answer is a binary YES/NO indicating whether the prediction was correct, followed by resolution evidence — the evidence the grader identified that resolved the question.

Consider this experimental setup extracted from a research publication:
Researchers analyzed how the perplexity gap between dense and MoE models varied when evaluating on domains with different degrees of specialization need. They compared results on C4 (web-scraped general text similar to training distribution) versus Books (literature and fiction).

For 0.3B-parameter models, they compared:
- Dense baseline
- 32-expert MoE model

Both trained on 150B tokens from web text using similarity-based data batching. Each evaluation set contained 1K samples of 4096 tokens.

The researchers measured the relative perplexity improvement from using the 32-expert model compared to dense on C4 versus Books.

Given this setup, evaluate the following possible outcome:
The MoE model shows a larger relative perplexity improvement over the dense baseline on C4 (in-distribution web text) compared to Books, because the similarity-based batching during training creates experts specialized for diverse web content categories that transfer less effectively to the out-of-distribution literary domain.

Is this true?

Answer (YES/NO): NO